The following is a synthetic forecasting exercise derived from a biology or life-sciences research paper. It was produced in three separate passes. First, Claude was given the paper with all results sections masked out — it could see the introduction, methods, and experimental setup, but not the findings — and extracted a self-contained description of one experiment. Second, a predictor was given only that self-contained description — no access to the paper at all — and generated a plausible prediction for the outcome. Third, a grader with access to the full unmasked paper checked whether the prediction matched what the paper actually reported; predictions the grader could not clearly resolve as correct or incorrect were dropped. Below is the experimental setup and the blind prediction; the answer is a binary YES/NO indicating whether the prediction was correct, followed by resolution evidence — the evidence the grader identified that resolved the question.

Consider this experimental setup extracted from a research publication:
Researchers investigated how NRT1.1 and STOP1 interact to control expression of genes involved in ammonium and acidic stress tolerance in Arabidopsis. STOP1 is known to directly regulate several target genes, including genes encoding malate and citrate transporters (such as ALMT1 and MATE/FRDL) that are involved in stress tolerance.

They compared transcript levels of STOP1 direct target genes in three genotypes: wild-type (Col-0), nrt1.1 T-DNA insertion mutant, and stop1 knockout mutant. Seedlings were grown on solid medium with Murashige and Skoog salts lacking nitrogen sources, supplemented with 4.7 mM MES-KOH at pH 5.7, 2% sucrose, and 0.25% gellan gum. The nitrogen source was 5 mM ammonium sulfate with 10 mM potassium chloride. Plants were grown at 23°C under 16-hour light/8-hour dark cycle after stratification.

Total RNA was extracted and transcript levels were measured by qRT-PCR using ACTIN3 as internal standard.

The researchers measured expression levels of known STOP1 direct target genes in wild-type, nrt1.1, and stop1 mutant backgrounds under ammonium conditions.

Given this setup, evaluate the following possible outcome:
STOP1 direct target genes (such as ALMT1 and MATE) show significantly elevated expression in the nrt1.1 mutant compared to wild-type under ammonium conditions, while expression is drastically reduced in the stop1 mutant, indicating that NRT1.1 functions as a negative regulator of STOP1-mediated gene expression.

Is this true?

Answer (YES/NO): NO